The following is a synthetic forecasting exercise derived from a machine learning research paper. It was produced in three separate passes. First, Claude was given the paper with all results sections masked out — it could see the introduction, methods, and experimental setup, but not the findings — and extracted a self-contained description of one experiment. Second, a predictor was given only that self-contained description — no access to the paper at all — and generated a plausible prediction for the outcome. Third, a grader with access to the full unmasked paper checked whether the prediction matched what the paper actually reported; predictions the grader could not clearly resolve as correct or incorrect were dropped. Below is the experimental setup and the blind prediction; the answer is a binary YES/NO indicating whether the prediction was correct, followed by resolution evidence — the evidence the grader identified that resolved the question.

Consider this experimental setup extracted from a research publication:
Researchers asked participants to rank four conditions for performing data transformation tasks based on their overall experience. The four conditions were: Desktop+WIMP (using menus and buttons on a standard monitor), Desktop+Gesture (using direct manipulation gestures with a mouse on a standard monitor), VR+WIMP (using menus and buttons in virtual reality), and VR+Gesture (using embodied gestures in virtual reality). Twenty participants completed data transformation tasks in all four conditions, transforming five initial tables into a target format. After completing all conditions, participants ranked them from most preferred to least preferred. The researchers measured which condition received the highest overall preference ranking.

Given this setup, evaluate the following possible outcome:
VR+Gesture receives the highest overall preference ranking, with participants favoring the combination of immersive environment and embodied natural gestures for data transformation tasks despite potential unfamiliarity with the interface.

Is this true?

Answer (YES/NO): YES